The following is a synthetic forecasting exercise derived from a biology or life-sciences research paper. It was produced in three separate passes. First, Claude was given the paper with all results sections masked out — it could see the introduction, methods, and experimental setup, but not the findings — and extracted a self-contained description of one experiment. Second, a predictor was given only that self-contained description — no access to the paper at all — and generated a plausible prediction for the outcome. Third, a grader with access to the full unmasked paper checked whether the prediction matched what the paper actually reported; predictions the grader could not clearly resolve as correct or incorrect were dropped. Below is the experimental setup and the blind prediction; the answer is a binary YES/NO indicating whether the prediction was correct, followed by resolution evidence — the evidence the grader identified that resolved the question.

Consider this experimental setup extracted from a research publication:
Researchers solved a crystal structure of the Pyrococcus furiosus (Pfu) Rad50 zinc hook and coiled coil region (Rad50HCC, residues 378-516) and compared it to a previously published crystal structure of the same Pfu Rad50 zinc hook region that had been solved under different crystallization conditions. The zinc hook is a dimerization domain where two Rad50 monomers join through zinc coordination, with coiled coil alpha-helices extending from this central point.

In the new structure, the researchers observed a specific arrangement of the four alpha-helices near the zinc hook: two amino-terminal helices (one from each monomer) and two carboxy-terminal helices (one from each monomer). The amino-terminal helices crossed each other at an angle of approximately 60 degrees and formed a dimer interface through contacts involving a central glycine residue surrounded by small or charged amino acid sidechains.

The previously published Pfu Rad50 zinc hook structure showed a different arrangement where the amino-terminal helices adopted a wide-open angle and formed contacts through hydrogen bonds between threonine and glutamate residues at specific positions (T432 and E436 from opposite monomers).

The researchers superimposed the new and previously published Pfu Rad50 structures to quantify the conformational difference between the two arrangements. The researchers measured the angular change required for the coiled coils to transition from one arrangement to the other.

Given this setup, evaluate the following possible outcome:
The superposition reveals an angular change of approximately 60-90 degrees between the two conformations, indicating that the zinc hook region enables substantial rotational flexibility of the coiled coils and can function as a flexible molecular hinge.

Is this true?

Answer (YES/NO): YES